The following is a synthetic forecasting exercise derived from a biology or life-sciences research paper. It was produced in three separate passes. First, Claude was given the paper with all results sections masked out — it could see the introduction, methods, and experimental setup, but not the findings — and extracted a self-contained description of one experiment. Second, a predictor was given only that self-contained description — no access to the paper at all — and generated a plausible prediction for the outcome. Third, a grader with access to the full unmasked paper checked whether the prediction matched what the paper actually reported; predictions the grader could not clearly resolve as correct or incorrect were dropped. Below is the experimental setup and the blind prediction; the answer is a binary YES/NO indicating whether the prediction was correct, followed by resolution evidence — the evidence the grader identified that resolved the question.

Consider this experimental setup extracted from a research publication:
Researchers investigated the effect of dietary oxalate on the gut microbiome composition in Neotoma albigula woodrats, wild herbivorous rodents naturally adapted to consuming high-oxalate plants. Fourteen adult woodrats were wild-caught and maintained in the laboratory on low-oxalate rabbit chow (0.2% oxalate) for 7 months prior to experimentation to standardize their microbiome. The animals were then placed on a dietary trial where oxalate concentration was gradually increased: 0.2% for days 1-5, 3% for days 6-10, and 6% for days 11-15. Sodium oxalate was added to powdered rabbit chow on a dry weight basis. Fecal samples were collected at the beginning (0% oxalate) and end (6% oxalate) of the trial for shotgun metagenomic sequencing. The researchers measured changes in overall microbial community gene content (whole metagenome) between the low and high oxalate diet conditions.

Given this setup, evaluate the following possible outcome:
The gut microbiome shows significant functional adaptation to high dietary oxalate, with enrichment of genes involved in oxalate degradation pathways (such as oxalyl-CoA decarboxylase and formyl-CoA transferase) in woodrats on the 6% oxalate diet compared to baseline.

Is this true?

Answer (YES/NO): YES